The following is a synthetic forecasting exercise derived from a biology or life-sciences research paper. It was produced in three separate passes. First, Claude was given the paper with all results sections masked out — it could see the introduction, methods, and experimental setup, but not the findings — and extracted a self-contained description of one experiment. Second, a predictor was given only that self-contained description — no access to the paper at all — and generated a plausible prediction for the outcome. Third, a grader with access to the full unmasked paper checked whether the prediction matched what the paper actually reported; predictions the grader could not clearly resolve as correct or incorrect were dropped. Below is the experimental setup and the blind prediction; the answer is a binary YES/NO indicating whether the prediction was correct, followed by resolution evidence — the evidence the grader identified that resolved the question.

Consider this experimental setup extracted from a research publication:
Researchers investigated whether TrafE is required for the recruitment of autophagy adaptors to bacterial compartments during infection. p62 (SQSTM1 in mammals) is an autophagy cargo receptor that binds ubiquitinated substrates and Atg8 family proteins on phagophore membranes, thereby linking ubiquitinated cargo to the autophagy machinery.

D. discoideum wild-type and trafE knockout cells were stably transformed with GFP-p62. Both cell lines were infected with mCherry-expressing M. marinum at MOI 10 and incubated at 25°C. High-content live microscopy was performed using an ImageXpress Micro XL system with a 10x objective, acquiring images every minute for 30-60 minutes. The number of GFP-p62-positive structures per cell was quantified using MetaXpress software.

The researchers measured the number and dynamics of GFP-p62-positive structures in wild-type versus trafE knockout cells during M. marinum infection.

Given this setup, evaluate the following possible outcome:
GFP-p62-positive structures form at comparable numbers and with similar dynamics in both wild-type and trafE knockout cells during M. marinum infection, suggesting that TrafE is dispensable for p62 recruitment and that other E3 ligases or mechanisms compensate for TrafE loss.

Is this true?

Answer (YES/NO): NO